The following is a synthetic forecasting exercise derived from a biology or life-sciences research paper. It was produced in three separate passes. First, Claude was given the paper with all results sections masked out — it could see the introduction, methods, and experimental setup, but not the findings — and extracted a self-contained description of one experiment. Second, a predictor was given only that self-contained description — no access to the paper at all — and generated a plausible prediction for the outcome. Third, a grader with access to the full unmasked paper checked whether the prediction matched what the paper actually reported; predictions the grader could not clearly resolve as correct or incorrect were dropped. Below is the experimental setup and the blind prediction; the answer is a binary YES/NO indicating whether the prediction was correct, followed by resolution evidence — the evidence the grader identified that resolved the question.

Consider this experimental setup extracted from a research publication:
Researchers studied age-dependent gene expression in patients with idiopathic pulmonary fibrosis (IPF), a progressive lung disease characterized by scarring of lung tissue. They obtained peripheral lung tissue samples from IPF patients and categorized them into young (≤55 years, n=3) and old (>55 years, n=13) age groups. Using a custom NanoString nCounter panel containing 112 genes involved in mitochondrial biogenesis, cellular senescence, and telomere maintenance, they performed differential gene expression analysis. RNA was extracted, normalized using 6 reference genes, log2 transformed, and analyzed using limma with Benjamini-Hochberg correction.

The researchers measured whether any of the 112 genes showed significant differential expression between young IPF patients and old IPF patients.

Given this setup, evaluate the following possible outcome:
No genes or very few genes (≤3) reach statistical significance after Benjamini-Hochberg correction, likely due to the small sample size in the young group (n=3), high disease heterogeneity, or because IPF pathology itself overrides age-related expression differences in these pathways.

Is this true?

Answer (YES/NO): YES